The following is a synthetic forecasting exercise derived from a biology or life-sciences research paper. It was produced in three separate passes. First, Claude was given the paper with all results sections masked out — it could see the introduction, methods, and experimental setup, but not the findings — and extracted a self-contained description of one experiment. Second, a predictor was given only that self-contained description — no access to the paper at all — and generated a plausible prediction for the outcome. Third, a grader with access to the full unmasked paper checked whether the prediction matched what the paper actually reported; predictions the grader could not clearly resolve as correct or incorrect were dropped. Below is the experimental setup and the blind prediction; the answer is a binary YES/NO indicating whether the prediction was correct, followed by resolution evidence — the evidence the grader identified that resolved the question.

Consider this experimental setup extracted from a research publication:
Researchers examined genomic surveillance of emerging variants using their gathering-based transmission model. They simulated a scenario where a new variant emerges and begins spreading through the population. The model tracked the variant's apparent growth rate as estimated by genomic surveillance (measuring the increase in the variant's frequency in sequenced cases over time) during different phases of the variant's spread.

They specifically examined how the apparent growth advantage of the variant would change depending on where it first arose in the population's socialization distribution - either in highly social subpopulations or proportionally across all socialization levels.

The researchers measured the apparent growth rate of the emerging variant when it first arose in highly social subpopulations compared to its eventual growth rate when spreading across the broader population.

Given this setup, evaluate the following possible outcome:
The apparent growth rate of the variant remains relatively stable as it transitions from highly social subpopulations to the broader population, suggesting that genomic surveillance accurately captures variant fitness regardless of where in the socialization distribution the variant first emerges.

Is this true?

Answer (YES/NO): NO